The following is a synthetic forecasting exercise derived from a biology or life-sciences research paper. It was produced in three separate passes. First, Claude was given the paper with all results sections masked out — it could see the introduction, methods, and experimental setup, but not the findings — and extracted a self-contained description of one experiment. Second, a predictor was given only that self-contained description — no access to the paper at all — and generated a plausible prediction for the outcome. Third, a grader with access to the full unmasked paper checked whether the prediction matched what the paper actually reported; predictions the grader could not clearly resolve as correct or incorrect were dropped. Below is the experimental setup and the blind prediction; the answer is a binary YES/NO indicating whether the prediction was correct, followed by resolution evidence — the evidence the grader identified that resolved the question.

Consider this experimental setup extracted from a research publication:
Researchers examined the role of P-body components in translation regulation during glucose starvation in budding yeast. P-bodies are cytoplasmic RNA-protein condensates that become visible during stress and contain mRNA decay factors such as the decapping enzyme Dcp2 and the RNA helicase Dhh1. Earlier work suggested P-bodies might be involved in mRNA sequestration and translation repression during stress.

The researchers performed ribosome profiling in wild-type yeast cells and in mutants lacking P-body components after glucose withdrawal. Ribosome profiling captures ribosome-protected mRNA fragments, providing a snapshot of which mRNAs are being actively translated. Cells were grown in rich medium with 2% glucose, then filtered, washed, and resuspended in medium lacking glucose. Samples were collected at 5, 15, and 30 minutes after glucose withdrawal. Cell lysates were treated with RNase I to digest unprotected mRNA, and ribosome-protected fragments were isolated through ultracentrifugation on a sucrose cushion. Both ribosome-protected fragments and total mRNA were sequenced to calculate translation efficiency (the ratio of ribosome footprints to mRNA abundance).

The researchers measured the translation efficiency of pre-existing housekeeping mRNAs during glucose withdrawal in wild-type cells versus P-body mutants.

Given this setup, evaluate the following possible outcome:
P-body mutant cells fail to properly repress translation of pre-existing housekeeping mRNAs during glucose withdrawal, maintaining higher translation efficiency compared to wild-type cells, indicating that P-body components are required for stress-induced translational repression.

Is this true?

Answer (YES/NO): YES